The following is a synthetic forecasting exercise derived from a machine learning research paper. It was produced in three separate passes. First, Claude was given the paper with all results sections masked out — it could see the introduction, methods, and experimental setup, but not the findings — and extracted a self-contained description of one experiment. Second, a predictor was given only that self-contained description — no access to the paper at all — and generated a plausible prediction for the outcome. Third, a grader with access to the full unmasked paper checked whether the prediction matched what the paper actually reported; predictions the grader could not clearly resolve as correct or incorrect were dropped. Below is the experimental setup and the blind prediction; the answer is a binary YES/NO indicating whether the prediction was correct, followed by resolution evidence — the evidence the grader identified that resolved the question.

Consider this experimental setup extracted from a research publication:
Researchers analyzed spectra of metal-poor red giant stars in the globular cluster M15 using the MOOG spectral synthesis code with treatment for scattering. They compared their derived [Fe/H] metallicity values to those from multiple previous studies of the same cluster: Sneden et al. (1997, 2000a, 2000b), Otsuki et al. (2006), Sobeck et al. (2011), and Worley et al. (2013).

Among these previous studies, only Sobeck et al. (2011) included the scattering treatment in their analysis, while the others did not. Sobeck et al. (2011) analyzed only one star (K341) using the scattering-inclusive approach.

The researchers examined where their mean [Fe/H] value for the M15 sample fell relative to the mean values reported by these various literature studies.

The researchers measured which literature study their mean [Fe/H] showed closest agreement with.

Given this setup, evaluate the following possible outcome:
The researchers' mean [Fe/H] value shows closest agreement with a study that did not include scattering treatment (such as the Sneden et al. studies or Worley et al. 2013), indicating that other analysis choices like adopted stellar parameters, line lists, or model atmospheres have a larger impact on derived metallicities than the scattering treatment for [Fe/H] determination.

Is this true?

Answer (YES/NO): NO